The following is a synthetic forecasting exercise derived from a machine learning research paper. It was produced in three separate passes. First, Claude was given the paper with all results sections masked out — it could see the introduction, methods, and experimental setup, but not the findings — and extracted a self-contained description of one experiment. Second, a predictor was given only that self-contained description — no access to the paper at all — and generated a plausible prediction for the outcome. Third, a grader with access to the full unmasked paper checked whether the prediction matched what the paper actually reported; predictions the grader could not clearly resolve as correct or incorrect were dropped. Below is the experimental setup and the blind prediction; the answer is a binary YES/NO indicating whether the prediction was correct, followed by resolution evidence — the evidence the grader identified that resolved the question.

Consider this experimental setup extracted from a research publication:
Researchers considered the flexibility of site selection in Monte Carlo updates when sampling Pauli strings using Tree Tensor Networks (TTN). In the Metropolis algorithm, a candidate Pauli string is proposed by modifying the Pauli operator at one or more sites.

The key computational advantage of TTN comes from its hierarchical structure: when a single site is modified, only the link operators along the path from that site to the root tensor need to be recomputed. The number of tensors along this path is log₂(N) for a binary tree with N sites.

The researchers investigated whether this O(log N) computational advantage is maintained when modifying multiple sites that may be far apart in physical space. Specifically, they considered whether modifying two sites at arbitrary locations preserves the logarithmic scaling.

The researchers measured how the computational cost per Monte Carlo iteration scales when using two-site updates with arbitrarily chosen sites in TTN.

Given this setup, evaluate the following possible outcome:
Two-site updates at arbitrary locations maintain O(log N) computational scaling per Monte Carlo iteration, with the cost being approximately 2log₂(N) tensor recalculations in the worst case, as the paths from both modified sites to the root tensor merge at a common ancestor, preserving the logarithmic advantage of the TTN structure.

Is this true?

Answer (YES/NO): YES